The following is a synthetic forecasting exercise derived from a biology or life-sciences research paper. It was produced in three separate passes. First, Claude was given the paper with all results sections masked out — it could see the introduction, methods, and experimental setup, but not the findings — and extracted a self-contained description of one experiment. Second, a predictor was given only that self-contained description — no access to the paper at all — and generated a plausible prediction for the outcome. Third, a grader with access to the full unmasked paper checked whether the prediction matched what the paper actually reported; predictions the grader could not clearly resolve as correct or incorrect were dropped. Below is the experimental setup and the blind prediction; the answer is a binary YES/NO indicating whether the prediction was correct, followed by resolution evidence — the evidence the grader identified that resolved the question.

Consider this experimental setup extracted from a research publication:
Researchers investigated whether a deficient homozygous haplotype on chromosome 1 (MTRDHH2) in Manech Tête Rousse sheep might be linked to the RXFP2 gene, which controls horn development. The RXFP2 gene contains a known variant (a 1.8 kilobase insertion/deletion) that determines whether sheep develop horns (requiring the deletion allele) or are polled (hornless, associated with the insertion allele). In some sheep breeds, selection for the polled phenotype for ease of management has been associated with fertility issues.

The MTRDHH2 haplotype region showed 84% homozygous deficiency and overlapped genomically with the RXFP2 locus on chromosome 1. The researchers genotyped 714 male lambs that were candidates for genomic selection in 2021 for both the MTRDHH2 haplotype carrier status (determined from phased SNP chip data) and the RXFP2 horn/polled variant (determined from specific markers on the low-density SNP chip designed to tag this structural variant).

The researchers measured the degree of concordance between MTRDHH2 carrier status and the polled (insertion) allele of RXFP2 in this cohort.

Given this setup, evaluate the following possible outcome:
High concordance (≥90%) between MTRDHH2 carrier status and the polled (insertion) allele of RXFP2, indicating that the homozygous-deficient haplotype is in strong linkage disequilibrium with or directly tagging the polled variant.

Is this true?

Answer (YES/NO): NO